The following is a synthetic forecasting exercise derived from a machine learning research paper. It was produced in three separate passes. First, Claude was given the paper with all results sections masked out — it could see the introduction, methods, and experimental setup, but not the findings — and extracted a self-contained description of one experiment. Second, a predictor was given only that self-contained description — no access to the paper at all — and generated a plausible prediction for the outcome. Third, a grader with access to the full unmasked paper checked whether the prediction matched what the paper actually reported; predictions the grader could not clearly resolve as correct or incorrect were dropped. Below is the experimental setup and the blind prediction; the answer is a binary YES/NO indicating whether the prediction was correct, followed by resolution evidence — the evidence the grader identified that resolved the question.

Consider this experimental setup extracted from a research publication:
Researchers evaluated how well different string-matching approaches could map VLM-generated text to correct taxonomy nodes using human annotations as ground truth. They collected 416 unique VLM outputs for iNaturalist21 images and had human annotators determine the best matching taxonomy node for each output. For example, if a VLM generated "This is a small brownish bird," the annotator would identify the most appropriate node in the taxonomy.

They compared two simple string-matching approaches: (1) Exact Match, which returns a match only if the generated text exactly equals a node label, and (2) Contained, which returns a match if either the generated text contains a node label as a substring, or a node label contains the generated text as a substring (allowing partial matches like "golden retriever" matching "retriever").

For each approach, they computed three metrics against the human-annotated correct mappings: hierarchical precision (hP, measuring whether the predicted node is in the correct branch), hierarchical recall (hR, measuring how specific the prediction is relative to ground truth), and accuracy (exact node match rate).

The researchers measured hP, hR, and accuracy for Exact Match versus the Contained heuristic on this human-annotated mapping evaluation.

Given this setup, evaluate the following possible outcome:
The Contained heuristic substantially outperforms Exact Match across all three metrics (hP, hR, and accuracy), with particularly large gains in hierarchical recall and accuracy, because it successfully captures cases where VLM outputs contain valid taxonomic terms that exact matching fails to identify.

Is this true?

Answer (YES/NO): NO